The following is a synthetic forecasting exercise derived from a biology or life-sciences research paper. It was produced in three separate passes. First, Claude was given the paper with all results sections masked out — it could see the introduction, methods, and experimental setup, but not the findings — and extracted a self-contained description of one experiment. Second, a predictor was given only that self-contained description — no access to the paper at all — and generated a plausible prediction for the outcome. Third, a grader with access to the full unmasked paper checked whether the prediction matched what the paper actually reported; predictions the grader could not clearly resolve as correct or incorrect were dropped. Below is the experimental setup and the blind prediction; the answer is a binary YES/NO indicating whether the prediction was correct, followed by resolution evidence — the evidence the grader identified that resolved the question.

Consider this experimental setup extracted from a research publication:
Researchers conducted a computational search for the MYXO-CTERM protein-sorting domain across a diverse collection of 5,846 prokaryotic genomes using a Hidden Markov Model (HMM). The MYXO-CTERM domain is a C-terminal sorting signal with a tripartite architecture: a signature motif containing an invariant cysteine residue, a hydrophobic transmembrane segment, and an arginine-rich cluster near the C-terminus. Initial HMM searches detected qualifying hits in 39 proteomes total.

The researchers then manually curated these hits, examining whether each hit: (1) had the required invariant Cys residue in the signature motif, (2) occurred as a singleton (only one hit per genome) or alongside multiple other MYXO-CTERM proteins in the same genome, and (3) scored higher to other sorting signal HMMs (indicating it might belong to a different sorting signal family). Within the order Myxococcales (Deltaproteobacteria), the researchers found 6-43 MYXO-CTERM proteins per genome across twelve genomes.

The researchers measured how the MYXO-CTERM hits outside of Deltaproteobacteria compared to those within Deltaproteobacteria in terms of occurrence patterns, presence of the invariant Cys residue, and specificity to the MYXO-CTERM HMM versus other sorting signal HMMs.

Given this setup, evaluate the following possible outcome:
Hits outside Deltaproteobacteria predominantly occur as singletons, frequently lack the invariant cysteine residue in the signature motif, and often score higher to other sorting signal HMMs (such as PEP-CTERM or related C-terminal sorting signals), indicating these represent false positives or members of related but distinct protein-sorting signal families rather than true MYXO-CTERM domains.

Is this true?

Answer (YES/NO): YES